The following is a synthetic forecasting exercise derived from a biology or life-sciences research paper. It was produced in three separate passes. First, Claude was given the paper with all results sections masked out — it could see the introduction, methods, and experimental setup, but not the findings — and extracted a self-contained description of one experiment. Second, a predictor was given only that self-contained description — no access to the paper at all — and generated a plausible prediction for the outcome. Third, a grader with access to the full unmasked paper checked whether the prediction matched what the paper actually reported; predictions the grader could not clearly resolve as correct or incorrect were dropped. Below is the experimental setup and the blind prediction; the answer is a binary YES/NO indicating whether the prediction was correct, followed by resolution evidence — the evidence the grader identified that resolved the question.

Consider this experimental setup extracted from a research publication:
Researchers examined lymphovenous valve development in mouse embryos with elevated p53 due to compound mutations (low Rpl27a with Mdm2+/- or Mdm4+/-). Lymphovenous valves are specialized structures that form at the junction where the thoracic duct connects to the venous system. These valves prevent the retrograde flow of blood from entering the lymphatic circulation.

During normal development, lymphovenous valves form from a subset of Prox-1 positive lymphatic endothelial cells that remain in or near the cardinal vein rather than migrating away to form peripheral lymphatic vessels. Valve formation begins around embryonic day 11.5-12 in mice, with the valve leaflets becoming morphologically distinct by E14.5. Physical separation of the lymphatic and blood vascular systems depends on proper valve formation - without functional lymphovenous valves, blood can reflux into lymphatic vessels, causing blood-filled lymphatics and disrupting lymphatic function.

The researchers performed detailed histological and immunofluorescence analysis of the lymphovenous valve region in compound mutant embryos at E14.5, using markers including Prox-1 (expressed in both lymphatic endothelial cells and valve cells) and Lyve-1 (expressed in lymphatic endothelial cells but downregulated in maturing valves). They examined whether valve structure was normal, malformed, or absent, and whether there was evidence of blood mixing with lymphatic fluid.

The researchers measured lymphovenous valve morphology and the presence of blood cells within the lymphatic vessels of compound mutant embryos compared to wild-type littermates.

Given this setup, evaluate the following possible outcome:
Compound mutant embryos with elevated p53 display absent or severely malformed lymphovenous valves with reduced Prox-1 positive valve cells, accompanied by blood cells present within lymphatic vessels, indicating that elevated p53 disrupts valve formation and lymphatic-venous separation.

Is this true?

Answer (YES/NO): YES